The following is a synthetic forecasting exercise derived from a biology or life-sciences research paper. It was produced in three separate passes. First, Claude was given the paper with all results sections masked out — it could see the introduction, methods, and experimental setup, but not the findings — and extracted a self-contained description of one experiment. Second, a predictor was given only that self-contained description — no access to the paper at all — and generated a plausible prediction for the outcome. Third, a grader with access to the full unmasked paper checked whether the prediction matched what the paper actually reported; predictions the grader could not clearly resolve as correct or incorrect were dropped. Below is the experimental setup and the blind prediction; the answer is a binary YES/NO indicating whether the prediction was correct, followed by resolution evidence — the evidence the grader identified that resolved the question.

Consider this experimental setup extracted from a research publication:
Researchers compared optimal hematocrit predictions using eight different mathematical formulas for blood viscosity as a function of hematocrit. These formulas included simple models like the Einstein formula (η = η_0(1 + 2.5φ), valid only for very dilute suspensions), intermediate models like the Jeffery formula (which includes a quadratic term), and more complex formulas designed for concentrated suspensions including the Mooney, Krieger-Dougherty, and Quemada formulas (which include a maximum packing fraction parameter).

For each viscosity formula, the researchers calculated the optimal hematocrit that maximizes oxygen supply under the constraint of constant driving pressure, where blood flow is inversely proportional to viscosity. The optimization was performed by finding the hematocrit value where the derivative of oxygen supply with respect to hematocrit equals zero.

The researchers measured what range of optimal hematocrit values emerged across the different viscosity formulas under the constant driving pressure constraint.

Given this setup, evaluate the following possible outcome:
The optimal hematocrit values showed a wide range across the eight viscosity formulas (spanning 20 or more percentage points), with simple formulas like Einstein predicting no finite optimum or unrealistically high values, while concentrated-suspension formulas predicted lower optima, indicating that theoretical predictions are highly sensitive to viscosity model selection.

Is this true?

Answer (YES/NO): NO